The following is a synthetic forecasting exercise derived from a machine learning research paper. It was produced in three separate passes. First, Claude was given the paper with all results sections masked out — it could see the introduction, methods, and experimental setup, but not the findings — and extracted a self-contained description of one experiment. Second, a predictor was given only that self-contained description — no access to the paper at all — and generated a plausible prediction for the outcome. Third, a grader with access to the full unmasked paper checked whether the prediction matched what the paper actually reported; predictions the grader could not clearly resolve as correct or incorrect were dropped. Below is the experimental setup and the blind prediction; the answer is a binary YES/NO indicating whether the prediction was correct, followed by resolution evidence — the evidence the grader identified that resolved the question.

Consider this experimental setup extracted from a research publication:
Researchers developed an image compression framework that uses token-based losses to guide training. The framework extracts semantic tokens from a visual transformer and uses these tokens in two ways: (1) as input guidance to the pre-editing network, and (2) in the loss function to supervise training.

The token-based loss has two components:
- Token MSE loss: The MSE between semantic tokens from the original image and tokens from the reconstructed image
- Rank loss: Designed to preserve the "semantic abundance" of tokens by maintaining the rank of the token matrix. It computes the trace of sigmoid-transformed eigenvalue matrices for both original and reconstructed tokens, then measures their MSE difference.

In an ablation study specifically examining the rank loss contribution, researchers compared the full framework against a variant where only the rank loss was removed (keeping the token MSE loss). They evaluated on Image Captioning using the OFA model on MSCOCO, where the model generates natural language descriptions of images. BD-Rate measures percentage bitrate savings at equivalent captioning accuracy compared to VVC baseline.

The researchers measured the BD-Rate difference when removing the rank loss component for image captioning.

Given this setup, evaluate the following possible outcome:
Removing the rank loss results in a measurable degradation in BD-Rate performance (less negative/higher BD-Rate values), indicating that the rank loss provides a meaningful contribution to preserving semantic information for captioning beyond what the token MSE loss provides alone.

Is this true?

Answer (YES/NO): YES